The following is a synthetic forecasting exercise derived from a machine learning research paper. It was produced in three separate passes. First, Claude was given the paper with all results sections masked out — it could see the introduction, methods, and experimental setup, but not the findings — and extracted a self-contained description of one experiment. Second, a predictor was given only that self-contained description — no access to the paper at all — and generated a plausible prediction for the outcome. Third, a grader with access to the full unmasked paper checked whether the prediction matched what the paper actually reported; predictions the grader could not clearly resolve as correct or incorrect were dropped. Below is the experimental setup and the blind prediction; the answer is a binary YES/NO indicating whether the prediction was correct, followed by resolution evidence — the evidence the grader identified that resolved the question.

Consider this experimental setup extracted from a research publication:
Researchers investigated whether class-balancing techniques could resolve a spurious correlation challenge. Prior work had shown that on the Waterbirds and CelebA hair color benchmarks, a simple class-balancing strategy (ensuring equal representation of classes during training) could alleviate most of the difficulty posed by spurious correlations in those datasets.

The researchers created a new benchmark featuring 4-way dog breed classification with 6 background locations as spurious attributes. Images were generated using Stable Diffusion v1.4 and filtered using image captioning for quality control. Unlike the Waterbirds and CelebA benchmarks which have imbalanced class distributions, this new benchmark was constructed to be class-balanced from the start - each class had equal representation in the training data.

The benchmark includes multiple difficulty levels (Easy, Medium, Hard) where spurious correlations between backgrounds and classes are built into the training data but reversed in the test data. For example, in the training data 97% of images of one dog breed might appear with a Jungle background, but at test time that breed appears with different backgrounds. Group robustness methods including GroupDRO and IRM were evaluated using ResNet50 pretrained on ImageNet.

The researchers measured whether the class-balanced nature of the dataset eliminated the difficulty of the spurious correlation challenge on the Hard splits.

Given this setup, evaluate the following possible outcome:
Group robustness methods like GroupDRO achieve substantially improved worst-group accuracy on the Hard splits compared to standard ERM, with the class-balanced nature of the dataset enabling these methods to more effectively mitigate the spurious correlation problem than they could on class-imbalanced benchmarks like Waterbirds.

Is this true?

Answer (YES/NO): NO